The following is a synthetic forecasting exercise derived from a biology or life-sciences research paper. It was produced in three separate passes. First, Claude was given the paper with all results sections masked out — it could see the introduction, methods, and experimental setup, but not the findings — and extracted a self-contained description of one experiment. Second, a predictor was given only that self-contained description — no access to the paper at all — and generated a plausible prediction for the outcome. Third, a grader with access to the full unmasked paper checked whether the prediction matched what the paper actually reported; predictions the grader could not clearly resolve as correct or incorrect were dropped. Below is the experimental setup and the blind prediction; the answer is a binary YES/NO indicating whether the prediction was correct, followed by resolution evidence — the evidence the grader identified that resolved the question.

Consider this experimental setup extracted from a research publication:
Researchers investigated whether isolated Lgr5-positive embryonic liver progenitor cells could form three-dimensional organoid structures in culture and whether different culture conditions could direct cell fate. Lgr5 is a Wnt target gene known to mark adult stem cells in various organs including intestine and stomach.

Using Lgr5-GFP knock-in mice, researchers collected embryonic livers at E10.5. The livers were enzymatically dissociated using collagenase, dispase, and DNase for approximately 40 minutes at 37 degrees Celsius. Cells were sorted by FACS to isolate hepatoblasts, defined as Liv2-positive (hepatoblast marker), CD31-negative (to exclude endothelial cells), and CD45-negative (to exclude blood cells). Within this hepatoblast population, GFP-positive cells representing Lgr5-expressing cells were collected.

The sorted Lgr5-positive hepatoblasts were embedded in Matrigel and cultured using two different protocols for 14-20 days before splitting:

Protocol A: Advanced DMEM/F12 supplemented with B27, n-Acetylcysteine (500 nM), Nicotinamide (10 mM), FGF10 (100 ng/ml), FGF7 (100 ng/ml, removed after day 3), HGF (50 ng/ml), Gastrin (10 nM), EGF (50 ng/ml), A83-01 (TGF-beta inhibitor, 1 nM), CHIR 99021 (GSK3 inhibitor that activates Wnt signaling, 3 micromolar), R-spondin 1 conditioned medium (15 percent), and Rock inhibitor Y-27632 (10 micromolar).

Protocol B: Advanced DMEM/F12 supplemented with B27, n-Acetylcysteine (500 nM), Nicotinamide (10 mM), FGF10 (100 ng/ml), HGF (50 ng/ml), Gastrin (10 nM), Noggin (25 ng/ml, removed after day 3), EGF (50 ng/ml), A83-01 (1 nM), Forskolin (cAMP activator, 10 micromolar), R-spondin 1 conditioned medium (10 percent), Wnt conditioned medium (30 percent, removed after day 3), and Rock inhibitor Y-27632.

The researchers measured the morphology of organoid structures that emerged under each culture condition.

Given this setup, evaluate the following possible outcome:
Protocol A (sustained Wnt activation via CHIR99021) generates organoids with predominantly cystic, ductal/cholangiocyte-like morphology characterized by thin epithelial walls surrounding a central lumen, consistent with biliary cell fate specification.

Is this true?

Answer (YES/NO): NO